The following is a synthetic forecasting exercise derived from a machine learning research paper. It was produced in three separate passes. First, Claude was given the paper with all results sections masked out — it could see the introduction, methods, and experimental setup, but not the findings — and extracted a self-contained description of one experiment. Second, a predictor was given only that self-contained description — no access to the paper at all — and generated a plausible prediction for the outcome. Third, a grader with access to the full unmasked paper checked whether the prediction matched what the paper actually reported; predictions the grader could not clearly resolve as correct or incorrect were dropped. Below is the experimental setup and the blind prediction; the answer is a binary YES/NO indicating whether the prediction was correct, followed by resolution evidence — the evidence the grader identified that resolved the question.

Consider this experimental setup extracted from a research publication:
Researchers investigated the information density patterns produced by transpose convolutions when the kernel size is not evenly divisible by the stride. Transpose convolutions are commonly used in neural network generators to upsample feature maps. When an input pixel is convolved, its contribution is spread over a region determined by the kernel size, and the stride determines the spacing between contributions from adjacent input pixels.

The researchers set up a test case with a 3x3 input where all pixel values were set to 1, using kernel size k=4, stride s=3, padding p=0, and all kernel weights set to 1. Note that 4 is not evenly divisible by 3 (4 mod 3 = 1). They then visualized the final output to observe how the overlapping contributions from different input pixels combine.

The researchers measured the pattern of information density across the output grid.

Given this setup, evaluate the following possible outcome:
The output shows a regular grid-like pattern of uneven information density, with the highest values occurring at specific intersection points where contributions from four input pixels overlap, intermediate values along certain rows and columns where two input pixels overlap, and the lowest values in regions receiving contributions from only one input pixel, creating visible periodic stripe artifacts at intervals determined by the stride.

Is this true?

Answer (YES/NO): NO